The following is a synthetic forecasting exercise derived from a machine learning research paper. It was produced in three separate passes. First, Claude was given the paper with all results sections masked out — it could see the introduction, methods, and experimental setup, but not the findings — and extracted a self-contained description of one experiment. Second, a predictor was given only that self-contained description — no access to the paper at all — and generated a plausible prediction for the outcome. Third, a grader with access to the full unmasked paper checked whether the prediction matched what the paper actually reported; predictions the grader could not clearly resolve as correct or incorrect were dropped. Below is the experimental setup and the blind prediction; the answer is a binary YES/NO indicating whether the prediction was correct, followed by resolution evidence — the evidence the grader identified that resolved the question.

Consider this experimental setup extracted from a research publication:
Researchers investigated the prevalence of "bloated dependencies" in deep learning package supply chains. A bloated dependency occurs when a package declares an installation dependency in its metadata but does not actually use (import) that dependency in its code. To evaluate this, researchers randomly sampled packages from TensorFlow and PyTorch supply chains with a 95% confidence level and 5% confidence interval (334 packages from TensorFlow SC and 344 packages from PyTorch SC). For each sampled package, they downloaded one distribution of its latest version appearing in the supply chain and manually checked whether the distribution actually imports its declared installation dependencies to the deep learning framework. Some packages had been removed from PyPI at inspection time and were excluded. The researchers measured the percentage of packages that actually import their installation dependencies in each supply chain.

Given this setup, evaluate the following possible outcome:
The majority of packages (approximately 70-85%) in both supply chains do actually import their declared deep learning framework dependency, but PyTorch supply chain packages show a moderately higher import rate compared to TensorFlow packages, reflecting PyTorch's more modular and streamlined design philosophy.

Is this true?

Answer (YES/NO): NO